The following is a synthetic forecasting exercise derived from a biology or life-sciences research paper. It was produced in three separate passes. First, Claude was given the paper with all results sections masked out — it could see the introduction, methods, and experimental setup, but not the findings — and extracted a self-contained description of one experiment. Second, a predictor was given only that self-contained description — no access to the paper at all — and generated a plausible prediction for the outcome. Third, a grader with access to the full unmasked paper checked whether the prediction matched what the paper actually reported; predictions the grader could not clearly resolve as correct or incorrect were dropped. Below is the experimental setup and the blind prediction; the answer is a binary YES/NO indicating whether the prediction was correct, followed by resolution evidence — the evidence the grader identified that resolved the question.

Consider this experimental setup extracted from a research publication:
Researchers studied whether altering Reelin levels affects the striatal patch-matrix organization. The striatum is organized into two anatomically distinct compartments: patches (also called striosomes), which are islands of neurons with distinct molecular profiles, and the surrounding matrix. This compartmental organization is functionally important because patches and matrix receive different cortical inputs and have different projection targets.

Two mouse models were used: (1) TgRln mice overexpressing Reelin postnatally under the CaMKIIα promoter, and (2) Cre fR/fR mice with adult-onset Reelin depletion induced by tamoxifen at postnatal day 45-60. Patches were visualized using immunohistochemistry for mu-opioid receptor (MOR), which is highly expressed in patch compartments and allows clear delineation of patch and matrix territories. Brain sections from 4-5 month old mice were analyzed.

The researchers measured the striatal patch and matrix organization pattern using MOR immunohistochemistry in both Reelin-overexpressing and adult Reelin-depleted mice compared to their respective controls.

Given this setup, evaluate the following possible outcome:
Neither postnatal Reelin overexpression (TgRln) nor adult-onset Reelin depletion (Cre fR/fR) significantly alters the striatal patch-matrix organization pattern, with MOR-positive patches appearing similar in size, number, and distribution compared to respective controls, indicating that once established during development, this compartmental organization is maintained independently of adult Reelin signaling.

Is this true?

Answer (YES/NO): YES